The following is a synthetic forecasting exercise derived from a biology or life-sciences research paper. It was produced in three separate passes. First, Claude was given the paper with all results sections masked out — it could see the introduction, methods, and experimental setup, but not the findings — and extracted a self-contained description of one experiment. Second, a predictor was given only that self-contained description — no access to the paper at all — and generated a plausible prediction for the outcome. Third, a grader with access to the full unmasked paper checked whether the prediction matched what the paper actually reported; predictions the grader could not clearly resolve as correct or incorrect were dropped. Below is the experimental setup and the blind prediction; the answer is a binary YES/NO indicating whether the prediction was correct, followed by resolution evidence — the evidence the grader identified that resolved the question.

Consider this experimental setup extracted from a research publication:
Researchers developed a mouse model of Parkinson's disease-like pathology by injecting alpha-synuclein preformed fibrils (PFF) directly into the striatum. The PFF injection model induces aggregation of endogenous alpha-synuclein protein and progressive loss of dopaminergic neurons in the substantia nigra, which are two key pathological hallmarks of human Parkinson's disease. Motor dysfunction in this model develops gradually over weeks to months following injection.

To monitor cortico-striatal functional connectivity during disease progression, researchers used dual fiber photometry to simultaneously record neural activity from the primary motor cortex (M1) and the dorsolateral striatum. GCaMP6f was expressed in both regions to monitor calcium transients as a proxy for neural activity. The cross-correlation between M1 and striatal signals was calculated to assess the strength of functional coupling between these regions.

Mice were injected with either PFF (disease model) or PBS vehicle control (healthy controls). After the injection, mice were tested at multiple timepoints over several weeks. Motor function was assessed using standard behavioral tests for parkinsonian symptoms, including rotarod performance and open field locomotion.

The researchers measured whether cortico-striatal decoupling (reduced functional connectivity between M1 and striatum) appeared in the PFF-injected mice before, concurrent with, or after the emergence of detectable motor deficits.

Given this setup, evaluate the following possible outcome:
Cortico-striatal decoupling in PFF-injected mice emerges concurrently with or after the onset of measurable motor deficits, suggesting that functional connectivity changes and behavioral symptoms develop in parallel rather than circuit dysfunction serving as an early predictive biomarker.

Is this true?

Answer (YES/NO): NO